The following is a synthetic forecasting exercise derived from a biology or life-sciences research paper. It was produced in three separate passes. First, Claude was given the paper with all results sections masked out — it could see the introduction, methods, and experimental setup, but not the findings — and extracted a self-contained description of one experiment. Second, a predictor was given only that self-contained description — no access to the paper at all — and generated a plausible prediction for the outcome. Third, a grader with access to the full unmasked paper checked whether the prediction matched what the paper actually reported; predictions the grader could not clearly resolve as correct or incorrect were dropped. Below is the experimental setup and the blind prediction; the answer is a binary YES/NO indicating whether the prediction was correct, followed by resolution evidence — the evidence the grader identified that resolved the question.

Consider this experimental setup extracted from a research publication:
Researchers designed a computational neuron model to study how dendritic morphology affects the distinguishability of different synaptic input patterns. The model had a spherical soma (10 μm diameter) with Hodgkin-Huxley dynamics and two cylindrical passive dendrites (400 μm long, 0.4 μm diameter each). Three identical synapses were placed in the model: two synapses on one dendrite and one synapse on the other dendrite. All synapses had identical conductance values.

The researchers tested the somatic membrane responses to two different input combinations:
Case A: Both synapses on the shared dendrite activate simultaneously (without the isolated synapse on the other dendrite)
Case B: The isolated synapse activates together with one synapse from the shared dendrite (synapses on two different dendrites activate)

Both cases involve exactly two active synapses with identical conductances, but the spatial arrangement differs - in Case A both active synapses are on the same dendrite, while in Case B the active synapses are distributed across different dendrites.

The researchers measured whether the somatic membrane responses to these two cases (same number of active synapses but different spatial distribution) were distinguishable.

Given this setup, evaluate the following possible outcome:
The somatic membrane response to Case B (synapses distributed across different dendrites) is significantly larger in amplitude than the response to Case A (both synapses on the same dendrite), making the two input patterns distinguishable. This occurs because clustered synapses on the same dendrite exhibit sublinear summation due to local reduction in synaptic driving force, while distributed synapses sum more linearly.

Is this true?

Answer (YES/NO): YES